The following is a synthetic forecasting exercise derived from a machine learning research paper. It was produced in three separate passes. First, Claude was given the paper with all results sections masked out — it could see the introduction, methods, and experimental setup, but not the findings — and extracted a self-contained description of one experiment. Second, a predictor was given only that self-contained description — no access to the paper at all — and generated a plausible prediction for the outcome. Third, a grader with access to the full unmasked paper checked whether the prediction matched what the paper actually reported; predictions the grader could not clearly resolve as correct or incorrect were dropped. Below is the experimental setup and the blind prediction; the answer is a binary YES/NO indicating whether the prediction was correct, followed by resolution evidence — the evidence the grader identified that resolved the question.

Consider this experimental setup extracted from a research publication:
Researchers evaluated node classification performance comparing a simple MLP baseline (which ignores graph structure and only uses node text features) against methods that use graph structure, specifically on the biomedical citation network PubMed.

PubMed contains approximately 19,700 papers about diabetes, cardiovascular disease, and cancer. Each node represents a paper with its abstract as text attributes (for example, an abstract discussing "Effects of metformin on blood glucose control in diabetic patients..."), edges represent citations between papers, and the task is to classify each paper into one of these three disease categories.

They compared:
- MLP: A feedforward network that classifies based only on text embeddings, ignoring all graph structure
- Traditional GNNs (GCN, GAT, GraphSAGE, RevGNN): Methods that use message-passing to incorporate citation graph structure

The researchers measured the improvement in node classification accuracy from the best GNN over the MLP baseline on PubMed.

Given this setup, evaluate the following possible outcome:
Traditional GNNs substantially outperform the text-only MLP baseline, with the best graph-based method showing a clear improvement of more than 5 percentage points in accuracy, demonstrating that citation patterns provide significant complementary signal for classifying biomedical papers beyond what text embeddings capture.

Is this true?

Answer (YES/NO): YES